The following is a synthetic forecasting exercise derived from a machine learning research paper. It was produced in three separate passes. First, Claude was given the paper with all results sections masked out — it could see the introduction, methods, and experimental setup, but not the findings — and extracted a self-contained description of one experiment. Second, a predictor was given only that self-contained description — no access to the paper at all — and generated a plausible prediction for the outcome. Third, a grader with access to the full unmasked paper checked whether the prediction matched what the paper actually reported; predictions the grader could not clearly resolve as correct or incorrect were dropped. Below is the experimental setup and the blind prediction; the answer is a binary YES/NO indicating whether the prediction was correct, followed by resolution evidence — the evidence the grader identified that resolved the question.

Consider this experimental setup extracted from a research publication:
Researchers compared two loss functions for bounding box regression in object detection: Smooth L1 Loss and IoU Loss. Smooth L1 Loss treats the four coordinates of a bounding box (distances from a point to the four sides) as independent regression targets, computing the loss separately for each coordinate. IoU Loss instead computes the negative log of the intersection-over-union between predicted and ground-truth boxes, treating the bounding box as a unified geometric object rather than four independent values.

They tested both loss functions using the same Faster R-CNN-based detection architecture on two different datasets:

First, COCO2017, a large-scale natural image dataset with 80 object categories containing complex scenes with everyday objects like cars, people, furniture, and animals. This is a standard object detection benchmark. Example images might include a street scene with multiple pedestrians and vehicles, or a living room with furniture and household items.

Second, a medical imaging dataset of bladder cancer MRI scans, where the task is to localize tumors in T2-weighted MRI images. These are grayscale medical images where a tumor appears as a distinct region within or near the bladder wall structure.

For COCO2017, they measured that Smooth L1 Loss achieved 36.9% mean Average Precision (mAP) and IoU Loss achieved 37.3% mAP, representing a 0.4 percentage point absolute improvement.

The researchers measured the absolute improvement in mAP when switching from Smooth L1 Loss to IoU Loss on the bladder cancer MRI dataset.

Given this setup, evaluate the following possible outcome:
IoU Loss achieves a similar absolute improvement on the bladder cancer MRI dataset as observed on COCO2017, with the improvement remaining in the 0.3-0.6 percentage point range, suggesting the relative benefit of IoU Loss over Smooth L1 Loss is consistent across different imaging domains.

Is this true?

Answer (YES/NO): YES